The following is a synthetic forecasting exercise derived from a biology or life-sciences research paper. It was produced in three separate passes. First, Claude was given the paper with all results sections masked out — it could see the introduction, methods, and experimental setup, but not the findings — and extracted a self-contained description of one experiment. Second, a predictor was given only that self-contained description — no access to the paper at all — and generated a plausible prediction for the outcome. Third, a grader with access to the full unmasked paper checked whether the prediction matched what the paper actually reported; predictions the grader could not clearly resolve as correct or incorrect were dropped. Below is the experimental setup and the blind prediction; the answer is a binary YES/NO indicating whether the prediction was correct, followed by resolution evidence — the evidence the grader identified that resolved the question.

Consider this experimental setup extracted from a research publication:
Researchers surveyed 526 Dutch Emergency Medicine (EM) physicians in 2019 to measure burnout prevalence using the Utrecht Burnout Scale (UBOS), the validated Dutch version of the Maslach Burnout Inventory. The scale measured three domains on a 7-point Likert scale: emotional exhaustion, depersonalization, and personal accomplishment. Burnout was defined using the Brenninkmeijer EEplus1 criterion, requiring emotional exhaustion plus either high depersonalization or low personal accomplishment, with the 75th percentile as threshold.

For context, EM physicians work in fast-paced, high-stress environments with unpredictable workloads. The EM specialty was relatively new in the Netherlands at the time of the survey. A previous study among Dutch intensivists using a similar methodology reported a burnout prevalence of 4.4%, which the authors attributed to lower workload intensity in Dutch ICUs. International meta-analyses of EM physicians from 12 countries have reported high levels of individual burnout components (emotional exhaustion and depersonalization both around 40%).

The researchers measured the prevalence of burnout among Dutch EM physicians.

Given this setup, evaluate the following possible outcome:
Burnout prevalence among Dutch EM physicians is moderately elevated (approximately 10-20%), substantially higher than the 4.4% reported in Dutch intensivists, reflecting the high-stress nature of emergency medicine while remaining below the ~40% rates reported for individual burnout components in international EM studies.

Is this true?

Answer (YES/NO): YES